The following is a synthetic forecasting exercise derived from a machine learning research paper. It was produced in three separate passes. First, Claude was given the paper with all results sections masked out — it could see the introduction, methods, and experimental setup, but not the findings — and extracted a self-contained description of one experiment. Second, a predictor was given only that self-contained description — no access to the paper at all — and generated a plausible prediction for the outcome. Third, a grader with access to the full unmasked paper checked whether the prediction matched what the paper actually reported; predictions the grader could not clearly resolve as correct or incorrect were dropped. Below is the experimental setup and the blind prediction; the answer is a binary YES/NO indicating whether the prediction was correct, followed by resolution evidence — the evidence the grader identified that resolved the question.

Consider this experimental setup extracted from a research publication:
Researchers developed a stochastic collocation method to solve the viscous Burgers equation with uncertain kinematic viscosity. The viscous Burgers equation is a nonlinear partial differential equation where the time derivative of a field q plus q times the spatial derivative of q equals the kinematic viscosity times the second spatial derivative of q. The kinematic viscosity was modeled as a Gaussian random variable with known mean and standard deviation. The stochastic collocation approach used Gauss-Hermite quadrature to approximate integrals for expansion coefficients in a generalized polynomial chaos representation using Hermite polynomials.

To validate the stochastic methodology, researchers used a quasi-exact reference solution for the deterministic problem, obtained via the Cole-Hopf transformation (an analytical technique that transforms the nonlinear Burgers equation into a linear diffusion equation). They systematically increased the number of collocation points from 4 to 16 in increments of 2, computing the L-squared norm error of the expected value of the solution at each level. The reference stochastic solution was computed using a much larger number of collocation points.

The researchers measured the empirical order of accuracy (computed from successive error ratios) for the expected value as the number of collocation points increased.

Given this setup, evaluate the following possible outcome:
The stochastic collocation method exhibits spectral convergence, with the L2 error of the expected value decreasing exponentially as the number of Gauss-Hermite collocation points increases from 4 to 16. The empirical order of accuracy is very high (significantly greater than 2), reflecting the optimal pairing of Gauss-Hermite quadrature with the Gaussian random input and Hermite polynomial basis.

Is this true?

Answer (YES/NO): YES